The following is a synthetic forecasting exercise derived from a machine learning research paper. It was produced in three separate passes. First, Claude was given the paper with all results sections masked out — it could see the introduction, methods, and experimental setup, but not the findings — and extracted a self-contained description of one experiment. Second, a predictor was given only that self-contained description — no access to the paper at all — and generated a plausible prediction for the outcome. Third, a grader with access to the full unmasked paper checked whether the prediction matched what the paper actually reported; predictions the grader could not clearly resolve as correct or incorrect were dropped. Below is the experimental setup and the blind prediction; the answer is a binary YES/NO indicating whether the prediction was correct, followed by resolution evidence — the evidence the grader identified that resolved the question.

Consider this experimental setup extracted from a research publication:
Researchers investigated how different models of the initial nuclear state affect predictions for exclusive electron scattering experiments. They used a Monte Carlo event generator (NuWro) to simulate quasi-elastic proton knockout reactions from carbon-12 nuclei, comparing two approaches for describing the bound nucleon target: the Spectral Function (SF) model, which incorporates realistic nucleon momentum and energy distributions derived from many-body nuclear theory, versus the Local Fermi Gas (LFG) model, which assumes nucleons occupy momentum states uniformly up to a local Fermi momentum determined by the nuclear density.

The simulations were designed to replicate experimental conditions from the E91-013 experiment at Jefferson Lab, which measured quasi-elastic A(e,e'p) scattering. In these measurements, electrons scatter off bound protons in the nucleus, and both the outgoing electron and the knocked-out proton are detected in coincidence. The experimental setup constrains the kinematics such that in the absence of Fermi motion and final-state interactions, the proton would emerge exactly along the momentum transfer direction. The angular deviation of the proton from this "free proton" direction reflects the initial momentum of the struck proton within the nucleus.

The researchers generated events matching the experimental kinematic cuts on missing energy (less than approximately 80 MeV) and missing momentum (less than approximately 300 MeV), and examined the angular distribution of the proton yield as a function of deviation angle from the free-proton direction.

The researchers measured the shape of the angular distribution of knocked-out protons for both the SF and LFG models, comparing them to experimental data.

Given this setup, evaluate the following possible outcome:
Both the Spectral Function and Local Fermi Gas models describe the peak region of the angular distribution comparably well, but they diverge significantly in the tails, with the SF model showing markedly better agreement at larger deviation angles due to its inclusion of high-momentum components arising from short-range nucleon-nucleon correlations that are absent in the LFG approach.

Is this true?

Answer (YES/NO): NO